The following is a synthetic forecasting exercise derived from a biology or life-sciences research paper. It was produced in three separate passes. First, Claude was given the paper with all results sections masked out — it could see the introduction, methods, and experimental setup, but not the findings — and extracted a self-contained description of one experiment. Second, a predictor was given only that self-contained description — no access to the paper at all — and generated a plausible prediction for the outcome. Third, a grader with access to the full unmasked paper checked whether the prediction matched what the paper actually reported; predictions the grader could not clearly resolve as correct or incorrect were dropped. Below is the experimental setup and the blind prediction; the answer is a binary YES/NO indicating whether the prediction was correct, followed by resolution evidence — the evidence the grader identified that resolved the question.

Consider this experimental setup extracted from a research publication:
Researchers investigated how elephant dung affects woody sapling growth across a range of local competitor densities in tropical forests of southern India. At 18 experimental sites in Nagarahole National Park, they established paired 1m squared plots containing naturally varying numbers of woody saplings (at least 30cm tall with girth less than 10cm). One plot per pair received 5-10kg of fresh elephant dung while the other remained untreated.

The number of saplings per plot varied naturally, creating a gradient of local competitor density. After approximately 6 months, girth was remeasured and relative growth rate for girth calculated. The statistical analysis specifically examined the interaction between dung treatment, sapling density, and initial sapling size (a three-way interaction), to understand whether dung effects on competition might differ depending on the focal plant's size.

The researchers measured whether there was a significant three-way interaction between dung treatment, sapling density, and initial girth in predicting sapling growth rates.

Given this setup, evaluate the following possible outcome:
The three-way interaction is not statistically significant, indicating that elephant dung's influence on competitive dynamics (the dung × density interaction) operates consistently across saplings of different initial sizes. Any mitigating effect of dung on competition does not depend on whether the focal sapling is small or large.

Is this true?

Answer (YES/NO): NO